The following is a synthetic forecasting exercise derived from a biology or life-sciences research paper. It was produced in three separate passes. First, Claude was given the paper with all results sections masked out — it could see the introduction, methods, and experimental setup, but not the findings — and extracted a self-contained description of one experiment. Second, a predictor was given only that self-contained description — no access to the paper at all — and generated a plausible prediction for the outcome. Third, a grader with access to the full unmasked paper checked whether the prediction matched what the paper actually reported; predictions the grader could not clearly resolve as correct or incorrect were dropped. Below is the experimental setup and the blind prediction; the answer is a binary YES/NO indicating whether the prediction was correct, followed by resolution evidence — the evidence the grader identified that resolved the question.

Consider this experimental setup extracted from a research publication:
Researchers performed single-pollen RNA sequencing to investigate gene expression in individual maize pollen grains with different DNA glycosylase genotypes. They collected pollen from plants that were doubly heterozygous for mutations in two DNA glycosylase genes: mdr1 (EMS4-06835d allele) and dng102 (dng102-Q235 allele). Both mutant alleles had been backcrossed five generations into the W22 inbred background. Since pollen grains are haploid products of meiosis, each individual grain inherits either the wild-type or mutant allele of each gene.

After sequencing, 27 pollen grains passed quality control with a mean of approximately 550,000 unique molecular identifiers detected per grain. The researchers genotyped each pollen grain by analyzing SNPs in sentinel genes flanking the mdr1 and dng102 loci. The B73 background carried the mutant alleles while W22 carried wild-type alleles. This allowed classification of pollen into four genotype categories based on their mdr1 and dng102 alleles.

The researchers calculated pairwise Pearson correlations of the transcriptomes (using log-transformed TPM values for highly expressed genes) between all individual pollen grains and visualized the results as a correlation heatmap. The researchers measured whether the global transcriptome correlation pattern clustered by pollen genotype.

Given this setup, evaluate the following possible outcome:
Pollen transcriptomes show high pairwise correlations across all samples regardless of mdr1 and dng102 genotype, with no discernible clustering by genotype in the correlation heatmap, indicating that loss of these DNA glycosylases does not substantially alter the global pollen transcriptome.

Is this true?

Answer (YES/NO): NO